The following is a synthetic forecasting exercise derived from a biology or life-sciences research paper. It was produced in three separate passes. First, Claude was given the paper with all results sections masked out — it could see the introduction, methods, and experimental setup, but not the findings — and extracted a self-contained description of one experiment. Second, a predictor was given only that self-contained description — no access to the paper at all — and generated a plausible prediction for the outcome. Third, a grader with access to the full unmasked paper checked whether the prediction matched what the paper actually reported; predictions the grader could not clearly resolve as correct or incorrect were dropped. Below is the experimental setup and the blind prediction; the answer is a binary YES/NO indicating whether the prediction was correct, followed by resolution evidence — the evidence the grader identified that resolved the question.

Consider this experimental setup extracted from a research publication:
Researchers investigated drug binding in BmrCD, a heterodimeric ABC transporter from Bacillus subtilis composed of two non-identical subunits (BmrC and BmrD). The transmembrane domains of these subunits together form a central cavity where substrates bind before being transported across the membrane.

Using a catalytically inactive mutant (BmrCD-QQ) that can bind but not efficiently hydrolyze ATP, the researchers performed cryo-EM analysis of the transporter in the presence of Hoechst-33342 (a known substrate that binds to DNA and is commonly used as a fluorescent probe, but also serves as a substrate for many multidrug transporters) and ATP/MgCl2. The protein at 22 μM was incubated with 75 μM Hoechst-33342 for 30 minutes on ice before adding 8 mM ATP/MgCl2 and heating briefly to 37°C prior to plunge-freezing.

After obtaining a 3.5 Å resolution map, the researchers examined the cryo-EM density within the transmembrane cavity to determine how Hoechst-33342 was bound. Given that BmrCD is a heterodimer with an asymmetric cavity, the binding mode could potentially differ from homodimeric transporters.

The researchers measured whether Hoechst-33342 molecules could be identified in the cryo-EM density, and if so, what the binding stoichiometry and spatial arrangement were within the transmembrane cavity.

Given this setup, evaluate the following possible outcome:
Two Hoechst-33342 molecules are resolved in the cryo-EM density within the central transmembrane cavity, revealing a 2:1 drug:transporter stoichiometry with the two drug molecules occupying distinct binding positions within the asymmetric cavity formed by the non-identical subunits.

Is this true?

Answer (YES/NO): YES